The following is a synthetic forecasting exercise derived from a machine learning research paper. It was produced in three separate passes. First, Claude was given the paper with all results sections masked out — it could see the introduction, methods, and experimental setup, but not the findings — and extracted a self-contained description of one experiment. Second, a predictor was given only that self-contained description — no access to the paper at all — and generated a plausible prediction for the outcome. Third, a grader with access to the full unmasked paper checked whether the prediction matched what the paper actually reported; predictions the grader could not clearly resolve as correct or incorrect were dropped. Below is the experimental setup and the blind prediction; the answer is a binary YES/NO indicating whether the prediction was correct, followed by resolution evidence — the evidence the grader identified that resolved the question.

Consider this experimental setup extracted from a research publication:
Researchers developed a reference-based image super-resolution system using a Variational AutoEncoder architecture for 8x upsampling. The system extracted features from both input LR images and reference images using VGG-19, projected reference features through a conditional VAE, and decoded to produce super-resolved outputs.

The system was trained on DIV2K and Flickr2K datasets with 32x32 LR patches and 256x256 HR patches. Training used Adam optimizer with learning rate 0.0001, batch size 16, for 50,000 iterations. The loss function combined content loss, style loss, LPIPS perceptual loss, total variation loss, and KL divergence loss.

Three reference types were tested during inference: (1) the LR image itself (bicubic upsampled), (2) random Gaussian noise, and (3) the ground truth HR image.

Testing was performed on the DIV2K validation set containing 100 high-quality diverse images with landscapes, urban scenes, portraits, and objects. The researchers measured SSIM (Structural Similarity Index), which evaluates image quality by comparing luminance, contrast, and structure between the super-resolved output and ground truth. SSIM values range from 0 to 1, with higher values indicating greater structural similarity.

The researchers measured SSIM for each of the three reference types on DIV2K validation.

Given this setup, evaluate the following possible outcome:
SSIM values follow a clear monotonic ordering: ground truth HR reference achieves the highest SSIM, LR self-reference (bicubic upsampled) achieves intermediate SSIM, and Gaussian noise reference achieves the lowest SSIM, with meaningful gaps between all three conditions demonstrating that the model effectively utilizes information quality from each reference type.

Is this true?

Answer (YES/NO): NO